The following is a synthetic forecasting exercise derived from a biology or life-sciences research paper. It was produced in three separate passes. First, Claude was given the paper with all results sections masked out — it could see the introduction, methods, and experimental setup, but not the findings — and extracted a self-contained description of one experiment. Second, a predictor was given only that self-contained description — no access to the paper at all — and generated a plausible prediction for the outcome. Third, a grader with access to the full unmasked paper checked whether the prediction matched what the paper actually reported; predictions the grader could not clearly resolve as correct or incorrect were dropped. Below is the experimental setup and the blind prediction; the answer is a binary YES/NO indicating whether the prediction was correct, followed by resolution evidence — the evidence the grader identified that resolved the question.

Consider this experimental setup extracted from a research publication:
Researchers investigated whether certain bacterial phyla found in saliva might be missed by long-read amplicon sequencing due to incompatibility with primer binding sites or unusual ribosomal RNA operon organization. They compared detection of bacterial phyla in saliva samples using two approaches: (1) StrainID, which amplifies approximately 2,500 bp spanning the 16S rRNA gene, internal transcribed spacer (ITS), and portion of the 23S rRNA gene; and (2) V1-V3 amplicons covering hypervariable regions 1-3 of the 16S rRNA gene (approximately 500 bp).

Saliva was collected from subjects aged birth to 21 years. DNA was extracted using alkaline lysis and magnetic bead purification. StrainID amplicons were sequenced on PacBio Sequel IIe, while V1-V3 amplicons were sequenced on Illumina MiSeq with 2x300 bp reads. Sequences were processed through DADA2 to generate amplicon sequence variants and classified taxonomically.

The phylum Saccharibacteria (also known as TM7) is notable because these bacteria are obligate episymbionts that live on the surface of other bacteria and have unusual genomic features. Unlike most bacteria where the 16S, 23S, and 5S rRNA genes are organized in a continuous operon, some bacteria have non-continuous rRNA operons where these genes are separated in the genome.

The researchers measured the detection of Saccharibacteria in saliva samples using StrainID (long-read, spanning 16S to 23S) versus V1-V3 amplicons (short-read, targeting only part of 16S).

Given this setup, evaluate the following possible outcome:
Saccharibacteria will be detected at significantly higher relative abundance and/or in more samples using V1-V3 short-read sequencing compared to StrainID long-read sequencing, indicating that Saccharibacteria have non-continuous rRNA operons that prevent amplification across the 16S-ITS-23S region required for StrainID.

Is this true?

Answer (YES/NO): YES